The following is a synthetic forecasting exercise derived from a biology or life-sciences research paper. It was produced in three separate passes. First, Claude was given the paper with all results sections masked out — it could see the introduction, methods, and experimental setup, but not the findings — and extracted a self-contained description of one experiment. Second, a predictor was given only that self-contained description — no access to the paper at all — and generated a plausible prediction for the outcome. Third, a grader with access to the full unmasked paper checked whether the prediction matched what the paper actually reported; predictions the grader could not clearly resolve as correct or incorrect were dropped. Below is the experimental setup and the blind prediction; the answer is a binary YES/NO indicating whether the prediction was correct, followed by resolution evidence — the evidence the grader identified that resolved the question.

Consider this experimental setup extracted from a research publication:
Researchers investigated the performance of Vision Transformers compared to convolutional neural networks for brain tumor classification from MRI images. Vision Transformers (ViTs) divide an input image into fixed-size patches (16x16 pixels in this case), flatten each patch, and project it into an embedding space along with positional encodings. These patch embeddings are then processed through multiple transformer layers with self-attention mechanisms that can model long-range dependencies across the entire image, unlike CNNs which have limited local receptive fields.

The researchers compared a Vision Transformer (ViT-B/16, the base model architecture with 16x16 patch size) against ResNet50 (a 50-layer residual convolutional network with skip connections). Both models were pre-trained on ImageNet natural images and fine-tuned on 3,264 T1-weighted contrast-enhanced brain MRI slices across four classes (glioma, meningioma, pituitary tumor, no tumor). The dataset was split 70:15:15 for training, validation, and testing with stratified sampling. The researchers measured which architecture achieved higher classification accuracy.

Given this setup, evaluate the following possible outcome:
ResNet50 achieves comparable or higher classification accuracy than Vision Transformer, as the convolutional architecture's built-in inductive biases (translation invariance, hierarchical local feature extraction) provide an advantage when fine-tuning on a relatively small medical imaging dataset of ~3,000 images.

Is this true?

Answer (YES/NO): NO